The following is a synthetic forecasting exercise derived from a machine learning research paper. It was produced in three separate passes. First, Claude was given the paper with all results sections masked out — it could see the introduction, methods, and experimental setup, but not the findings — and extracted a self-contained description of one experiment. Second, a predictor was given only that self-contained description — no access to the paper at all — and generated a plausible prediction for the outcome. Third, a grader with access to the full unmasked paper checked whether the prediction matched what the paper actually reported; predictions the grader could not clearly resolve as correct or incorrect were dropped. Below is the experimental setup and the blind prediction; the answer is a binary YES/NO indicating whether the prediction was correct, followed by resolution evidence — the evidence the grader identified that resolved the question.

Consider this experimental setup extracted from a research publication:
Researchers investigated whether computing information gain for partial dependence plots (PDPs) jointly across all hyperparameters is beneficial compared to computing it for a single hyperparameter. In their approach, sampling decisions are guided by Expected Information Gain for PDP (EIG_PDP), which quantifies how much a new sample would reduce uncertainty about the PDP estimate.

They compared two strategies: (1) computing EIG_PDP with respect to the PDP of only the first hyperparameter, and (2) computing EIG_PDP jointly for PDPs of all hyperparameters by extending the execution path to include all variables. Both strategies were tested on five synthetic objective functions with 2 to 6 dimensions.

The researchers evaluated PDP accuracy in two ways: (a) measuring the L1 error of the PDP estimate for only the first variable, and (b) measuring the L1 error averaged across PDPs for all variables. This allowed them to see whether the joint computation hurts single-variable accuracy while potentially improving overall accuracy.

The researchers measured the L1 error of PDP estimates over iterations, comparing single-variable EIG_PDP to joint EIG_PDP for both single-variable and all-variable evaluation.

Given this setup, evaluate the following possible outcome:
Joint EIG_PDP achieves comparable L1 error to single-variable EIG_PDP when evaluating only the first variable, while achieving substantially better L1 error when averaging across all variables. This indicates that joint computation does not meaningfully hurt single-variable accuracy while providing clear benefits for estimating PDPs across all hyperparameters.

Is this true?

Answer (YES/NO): NO